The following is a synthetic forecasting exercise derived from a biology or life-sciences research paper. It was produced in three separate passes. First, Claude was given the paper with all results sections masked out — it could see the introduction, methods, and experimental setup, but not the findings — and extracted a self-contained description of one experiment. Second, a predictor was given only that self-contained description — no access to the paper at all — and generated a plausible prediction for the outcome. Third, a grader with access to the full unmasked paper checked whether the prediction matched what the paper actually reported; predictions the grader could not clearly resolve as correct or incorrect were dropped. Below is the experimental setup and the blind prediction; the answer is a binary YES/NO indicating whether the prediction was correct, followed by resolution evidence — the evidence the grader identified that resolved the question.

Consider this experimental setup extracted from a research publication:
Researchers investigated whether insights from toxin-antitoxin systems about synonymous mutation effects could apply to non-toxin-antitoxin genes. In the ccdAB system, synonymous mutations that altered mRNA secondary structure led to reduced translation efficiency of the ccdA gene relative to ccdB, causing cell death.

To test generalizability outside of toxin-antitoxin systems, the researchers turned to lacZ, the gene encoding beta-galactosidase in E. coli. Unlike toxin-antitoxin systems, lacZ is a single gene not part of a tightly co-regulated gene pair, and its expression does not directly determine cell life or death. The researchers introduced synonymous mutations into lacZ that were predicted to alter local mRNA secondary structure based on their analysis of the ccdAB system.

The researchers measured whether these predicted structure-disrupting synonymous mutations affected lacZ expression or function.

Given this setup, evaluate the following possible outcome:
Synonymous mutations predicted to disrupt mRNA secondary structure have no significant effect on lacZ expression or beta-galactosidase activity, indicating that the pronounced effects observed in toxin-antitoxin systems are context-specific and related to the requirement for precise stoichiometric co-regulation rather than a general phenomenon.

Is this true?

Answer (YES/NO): NO